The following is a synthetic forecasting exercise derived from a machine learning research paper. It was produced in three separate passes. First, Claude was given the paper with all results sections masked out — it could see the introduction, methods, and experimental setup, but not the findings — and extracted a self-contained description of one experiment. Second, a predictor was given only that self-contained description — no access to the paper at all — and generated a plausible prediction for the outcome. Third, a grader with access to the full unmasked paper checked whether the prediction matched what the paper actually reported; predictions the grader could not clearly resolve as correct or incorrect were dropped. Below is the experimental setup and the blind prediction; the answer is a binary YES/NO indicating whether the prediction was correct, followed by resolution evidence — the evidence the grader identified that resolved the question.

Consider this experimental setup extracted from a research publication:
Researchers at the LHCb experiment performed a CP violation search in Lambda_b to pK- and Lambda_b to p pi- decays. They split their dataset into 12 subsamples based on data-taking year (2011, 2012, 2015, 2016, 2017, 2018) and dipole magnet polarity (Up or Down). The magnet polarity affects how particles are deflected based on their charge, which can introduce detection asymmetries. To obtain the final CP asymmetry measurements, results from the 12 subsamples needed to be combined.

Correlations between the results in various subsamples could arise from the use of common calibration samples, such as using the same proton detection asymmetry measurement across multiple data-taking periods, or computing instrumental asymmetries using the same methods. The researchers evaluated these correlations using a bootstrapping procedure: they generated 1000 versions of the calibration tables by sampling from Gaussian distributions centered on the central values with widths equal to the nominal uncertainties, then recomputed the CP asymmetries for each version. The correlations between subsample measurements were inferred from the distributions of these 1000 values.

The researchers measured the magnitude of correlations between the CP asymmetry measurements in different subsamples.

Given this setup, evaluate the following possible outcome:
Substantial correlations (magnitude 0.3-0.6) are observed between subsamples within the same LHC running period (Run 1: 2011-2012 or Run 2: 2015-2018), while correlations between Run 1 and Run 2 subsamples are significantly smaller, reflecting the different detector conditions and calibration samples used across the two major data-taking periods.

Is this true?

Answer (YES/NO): NO